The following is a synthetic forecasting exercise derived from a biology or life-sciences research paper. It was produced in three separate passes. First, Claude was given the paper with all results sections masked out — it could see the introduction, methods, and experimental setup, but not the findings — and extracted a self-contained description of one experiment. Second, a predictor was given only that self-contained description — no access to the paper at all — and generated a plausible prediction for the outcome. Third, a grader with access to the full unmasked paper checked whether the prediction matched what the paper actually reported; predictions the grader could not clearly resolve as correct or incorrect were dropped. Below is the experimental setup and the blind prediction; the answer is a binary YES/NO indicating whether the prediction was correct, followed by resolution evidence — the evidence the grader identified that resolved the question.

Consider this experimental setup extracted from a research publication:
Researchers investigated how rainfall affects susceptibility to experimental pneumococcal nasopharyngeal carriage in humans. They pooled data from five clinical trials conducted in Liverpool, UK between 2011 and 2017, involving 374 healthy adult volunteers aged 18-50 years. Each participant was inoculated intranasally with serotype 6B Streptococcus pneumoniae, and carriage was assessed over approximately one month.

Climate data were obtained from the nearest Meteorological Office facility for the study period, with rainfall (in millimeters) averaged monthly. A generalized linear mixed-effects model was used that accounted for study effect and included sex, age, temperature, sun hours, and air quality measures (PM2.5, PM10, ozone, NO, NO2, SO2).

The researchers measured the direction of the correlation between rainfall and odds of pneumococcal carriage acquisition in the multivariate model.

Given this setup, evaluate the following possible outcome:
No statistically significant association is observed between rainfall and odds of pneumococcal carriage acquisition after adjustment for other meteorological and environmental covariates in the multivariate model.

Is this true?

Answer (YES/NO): YES